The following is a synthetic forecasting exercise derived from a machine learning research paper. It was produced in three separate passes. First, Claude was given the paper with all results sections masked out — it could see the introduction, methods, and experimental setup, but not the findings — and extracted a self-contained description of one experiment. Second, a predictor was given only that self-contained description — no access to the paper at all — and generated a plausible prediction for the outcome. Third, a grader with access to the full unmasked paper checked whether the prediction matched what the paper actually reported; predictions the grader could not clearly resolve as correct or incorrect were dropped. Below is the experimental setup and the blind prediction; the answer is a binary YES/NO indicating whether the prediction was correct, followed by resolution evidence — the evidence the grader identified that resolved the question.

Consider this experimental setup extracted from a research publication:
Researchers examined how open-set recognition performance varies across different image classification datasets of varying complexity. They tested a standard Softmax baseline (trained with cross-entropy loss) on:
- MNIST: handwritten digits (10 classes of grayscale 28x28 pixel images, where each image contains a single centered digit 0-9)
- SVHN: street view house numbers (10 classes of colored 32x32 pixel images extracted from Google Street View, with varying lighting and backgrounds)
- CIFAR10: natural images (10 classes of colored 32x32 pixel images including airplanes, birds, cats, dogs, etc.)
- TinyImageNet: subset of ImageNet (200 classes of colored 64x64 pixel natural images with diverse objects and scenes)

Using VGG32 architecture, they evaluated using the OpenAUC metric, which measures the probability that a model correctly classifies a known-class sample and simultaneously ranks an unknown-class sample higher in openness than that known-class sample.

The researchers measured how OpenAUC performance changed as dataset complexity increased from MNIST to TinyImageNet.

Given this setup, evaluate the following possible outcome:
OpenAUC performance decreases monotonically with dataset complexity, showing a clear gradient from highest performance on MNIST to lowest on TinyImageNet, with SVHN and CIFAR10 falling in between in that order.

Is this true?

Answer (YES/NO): YES